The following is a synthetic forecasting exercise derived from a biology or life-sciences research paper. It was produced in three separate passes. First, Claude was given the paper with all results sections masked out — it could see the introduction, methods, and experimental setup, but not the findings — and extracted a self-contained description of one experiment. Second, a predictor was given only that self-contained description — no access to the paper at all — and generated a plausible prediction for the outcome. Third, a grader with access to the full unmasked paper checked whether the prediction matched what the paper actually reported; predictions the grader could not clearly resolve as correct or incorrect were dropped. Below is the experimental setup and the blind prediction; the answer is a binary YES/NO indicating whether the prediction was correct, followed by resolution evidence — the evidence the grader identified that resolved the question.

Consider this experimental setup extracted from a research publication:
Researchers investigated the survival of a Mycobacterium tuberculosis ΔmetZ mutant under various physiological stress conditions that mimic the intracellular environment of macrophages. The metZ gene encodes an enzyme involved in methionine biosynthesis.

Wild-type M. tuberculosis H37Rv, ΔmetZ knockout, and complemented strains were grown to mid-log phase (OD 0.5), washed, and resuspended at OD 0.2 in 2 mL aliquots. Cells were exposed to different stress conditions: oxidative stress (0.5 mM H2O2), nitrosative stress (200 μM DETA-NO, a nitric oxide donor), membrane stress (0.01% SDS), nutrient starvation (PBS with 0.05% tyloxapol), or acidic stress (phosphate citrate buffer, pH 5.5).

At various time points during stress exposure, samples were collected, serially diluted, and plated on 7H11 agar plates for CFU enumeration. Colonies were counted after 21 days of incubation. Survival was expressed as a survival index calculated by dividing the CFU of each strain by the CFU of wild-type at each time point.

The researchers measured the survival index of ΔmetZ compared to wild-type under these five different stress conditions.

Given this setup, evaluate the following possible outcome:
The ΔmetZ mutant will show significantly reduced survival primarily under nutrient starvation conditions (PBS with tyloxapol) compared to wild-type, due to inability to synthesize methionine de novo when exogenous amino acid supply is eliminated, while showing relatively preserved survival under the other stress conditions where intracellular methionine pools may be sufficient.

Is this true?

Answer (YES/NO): NO